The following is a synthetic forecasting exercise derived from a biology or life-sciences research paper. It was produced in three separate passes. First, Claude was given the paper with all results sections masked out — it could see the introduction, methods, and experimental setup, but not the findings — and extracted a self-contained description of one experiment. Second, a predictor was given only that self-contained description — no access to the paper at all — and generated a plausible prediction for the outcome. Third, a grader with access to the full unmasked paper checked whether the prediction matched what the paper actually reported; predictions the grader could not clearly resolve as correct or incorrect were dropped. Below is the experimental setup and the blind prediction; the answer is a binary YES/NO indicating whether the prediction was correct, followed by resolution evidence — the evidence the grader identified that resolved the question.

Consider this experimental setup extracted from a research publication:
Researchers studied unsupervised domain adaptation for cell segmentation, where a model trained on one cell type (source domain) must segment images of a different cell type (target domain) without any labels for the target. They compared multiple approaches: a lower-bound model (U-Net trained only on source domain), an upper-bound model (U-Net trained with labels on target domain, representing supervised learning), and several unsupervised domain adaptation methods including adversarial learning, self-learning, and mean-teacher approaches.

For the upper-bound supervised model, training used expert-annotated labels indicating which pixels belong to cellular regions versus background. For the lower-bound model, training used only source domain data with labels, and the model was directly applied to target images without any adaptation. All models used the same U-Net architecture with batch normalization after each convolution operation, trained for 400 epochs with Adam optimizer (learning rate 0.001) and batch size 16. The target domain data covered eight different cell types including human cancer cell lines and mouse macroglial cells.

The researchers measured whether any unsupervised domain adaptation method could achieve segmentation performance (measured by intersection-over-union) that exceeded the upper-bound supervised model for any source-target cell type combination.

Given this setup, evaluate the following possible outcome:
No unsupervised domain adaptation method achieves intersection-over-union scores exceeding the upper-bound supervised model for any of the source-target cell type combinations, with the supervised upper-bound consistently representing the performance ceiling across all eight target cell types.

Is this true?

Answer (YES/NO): NO